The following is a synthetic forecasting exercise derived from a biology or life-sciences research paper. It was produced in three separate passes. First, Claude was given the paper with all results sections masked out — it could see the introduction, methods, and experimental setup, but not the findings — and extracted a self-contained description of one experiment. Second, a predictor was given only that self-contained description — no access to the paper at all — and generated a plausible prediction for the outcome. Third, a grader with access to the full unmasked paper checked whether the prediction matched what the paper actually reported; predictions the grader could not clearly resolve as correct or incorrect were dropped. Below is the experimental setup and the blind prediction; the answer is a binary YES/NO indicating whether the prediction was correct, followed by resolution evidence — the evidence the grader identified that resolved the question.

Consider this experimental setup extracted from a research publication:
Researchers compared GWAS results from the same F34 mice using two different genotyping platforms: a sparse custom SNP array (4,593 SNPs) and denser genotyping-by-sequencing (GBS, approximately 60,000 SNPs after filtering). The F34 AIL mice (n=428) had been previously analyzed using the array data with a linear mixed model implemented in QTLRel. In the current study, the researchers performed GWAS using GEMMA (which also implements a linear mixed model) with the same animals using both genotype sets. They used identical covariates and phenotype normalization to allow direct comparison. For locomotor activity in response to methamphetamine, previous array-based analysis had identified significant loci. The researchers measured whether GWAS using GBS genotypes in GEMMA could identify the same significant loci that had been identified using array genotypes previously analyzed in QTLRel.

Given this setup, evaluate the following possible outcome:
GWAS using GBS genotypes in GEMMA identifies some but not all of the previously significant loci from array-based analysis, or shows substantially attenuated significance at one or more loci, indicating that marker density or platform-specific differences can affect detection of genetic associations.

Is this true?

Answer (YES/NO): YES